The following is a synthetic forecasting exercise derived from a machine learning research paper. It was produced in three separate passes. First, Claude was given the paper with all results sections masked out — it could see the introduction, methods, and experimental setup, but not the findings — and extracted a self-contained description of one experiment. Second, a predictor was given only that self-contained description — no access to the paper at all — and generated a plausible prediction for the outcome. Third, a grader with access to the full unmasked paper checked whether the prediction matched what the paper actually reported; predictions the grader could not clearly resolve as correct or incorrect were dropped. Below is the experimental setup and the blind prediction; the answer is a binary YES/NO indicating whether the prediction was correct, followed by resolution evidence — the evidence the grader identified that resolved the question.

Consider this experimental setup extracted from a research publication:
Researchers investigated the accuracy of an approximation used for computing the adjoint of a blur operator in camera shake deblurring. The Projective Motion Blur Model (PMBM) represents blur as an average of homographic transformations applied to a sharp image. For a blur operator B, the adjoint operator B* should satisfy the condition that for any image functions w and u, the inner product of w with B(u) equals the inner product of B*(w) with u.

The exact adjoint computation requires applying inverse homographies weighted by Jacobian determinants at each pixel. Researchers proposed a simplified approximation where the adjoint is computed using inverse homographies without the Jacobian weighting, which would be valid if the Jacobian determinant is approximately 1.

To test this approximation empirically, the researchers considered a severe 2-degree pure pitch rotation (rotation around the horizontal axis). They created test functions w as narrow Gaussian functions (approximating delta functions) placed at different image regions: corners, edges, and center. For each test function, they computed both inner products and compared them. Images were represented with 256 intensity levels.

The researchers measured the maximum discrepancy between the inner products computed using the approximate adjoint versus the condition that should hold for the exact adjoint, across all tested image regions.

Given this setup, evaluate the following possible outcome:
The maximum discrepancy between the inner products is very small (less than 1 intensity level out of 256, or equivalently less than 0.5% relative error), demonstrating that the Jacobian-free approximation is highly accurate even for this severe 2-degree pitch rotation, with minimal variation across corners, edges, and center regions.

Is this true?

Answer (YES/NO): YES